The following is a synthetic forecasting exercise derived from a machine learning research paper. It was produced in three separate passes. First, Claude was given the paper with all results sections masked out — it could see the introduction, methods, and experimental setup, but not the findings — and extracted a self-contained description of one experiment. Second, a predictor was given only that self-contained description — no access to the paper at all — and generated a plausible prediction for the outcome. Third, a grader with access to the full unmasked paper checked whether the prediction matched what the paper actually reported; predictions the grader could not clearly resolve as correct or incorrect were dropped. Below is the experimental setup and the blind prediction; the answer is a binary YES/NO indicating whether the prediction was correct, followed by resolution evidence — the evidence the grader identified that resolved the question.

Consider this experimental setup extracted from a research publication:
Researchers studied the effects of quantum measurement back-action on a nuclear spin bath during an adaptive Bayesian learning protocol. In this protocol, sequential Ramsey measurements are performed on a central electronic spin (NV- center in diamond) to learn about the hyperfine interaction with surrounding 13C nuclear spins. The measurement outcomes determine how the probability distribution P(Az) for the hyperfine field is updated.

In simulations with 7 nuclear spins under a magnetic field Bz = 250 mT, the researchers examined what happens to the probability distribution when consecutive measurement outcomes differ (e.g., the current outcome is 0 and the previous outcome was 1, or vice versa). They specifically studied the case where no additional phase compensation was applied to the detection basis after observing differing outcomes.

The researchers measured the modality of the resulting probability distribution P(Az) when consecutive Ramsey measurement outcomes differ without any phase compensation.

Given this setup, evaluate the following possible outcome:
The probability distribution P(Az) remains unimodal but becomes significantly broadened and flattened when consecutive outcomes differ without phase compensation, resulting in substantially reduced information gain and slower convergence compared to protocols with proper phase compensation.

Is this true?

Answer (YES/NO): NO